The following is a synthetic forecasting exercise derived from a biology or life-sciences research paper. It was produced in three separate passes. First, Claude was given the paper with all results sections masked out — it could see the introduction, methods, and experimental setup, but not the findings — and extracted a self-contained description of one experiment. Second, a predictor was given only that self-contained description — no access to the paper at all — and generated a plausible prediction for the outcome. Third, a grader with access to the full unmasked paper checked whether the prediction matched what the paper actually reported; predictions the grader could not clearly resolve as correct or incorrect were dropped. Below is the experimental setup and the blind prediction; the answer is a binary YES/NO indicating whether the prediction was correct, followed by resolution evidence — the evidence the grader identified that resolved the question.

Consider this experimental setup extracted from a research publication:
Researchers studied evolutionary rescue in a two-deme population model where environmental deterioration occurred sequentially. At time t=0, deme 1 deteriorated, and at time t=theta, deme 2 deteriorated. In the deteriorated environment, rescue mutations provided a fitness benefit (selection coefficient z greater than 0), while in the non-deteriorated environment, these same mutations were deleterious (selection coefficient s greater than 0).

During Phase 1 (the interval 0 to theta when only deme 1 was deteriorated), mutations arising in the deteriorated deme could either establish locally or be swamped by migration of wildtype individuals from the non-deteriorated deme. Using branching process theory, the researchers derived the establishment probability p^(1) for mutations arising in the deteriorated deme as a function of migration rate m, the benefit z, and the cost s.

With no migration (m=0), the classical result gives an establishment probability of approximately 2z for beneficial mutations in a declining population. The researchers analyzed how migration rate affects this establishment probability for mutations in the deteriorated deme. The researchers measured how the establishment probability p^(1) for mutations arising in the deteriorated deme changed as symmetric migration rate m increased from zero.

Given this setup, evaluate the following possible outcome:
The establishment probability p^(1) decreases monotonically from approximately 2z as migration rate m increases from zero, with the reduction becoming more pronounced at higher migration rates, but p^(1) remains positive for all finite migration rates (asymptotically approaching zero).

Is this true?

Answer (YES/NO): NO